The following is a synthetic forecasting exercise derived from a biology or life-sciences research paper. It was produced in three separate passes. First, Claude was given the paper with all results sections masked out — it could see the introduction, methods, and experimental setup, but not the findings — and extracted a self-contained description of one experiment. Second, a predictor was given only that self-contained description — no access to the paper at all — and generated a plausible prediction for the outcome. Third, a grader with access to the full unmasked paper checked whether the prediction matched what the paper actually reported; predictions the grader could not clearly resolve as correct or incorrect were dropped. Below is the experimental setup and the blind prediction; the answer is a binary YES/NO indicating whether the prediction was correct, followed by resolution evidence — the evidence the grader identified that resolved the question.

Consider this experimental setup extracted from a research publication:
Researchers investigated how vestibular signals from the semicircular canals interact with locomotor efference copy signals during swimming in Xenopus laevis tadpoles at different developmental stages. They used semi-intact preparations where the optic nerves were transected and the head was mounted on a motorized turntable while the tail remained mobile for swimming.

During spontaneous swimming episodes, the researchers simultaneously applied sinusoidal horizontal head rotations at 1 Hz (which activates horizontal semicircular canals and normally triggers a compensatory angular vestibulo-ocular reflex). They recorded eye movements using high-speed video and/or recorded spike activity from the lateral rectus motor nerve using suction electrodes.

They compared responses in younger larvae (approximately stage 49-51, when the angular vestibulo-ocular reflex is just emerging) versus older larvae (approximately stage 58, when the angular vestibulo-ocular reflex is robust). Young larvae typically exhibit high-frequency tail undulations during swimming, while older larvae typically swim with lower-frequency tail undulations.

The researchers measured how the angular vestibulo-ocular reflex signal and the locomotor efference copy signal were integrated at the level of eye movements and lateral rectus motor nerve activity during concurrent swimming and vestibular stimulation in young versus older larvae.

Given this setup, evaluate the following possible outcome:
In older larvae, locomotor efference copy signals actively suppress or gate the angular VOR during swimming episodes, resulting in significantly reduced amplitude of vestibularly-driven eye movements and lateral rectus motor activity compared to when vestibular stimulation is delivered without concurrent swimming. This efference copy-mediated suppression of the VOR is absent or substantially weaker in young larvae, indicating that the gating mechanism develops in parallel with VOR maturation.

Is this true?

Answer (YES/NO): NO